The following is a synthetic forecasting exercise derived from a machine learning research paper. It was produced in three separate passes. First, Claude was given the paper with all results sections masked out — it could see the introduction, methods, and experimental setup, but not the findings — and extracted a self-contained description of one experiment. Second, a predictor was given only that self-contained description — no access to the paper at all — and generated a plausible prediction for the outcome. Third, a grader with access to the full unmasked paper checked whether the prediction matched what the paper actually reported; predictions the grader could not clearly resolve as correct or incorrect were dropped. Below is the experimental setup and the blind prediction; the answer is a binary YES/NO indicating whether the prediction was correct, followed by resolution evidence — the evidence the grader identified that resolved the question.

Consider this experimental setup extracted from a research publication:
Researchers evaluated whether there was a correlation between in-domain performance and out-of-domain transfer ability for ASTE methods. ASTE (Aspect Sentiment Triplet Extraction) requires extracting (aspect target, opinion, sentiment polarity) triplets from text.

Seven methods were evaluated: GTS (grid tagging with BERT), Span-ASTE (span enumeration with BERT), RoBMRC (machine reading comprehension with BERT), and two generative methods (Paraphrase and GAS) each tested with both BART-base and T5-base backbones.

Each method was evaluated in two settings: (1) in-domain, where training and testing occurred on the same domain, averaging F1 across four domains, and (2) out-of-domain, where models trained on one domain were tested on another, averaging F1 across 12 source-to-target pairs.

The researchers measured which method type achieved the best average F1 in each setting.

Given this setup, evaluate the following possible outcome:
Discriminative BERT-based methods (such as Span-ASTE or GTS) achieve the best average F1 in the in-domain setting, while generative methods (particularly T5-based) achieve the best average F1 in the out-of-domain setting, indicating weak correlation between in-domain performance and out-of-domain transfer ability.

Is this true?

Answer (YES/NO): NO